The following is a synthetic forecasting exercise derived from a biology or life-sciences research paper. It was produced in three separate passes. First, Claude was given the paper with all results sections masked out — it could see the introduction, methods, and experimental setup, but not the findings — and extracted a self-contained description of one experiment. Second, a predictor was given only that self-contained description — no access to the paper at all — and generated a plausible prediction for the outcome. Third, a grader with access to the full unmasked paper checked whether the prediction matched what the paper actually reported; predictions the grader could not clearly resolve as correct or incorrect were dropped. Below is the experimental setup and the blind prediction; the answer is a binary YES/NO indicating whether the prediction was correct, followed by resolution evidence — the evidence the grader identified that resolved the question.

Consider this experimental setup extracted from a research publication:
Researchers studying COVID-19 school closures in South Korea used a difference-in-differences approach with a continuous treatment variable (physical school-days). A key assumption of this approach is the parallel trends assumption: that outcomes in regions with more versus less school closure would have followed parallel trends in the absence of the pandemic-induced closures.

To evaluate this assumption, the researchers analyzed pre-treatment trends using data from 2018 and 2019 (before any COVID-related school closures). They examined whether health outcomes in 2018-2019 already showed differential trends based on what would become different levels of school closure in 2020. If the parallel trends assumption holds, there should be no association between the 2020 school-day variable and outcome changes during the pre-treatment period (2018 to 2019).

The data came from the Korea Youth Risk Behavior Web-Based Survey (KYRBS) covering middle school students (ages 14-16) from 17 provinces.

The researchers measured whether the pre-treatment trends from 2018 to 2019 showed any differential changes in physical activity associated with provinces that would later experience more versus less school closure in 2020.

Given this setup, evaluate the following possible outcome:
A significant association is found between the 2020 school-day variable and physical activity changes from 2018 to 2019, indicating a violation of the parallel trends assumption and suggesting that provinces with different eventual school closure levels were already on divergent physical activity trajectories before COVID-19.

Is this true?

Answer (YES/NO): NO